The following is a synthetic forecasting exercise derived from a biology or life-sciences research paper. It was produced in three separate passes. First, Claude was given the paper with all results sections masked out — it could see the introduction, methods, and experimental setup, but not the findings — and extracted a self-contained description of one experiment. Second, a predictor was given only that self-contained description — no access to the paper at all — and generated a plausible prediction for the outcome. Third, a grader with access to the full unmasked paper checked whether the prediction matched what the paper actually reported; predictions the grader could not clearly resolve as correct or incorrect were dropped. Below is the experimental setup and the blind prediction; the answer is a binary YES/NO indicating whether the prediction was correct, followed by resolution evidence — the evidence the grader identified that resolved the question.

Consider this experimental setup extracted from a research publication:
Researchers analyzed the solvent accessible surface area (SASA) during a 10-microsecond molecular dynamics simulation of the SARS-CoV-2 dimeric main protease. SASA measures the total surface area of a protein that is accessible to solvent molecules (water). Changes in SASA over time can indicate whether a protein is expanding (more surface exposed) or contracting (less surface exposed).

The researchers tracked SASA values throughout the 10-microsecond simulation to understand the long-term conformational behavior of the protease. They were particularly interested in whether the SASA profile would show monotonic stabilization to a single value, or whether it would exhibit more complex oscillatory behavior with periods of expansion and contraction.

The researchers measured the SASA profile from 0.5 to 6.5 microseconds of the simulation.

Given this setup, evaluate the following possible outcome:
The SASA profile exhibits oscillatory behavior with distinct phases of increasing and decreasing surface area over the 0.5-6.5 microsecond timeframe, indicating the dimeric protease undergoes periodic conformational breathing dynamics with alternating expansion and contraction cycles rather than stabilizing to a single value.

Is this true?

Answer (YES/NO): YES